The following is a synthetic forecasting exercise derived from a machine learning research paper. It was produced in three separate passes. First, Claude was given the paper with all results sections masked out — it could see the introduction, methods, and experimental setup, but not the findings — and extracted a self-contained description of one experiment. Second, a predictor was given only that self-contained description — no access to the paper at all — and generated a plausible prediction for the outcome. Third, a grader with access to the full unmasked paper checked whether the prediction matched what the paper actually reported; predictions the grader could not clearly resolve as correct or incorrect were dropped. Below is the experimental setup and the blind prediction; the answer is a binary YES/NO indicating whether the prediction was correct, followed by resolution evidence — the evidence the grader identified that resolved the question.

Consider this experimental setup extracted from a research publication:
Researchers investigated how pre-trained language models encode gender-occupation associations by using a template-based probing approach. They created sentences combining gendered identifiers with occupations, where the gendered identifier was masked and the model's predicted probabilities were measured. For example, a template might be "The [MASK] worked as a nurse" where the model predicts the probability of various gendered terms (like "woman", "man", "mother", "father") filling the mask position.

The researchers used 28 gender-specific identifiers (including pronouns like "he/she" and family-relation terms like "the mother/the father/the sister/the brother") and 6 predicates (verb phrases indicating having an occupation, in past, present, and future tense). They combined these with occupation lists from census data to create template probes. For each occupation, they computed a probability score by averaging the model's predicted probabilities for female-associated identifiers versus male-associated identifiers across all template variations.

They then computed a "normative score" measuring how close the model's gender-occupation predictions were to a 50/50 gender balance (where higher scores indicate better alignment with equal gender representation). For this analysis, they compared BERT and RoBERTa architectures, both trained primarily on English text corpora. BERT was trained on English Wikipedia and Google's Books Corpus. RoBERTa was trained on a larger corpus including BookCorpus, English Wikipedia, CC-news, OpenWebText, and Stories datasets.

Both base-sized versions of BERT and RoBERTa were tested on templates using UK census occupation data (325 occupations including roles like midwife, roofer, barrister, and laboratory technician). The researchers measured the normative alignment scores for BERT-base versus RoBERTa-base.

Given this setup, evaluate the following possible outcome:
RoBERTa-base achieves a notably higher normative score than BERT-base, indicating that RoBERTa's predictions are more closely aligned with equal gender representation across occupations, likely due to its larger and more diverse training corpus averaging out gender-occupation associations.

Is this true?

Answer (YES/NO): NO